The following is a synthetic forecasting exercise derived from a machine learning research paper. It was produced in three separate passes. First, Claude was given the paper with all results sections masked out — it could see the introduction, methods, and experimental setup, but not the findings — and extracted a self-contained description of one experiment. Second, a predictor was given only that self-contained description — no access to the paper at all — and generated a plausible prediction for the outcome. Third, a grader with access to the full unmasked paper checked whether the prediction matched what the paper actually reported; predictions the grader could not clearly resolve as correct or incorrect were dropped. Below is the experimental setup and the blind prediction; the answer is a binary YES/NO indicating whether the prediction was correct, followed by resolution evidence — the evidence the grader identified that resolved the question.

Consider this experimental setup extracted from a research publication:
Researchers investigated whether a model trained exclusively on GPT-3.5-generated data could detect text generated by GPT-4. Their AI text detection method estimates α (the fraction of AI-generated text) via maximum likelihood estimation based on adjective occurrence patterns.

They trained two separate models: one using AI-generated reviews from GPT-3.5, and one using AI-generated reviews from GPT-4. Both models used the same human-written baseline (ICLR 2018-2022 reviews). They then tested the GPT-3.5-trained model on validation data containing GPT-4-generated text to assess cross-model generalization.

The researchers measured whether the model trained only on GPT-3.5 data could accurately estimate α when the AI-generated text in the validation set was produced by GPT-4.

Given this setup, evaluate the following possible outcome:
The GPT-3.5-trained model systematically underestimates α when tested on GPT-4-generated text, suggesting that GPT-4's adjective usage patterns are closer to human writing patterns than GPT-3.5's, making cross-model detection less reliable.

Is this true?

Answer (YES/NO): NO